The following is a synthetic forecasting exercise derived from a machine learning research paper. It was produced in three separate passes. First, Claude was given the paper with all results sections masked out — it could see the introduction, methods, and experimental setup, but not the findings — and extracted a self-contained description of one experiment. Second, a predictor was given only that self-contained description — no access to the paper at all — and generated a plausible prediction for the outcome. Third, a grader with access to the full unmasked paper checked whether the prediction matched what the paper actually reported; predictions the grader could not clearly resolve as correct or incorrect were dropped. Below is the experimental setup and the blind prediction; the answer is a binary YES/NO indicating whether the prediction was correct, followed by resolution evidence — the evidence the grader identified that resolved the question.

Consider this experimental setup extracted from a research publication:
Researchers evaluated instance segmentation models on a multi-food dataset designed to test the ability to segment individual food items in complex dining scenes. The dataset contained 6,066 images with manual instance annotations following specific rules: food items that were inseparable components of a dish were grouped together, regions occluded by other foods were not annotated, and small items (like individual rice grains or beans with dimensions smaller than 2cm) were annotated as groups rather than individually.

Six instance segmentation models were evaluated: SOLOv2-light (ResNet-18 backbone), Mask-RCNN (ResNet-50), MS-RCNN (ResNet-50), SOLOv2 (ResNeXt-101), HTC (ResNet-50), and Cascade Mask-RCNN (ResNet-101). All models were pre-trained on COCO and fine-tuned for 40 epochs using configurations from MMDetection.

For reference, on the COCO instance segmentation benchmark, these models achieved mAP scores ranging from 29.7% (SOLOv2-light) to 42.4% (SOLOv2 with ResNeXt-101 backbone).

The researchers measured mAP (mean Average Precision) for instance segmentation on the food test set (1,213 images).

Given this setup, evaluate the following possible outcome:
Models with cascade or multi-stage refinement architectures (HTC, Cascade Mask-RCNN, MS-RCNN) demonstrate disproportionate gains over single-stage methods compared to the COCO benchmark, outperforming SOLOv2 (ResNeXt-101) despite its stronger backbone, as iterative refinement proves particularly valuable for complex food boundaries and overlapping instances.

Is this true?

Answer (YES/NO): NO